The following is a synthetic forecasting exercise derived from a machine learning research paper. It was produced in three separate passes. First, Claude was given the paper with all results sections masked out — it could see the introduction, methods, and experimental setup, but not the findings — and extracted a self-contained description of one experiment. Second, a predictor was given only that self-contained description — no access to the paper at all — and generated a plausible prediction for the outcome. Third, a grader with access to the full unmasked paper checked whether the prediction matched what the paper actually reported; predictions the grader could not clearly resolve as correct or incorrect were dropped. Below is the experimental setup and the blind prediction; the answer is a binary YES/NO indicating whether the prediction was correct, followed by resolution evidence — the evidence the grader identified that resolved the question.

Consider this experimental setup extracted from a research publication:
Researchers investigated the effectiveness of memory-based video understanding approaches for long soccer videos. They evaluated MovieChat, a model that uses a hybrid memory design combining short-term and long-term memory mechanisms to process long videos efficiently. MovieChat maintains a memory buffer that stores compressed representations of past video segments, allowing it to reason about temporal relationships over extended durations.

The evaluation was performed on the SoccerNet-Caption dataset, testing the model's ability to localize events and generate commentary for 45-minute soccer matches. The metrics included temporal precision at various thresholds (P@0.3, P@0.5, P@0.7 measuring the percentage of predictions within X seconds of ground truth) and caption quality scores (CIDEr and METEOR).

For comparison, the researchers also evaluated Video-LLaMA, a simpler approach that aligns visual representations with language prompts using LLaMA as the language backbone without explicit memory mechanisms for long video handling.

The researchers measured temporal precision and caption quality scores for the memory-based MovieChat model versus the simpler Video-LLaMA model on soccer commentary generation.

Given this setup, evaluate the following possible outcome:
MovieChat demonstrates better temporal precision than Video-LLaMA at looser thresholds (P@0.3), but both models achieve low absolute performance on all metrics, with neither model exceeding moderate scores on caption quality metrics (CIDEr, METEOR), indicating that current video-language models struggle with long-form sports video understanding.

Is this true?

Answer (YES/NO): YES